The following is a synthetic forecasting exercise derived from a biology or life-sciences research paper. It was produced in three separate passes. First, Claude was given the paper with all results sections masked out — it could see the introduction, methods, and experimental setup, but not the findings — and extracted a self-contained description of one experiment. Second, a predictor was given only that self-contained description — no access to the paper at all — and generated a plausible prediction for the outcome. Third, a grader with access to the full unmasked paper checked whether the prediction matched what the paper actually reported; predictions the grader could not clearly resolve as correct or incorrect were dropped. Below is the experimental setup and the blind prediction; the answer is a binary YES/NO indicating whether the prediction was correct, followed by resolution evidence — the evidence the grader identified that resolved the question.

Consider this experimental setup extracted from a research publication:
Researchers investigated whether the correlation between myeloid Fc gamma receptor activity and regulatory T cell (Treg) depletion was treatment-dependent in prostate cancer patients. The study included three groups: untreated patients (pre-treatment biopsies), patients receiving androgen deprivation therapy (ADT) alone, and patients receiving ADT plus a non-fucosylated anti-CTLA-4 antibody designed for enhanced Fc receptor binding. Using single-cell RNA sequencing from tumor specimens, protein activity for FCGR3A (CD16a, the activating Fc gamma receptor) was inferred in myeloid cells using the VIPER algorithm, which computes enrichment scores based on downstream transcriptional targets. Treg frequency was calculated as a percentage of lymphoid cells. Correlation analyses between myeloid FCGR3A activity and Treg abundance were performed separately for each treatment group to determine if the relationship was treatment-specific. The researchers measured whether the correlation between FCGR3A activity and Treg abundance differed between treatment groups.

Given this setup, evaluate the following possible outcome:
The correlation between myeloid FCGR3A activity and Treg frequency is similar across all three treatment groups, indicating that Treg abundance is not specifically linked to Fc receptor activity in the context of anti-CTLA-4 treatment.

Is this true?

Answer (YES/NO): NO